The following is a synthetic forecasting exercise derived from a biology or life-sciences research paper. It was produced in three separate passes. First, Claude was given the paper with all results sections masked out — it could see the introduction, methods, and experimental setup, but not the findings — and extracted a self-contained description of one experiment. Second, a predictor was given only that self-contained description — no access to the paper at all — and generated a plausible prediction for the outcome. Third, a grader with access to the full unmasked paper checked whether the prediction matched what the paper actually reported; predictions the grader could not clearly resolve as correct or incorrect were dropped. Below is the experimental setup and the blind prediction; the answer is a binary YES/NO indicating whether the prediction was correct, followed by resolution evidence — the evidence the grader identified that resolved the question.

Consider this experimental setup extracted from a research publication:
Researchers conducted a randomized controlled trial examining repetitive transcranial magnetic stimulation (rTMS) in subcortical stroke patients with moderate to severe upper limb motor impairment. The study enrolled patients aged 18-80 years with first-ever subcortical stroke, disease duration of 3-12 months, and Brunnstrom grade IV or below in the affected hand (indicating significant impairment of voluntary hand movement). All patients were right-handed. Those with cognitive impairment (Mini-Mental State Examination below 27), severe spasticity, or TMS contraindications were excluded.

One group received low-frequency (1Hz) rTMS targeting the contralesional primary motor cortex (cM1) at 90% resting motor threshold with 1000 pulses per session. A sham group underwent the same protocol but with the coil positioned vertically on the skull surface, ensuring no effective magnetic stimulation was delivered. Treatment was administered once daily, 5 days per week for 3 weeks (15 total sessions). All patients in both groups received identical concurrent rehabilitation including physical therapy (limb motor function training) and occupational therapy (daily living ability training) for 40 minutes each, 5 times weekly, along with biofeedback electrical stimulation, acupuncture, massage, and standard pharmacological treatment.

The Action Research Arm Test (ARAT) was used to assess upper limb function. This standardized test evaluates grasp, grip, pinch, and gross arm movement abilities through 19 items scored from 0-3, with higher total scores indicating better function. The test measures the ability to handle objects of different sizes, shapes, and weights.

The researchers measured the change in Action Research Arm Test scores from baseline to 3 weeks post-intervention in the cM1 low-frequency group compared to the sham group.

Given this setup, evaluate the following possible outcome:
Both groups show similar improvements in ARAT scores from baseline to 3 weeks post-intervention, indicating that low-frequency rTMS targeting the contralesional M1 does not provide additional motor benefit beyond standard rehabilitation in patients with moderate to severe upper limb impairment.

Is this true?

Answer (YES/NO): YES